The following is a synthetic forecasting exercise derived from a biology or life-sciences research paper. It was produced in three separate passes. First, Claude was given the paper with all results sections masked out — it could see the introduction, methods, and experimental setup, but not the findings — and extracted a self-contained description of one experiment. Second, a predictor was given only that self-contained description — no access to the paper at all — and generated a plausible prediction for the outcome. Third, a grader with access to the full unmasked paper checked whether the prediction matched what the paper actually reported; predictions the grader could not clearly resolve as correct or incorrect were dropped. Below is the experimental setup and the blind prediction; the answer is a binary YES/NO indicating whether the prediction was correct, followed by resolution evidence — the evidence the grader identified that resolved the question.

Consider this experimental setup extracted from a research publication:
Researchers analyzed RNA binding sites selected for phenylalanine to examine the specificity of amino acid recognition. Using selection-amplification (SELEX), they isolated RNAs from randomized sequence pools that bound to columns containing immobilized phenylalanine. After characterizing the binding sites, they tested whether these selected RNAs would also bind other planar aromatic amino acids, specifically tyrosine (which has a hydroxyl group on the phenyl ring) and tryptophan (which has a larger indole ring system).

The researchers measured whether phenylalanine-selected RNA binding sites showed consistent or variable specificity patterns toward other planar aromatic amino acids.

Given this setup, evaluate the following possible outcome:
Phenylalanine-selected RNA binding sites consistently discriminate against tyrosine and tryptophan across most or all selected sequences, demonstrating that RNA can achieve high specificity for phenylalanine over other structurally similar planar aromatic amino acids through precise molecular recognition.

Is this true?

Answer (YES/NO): NO